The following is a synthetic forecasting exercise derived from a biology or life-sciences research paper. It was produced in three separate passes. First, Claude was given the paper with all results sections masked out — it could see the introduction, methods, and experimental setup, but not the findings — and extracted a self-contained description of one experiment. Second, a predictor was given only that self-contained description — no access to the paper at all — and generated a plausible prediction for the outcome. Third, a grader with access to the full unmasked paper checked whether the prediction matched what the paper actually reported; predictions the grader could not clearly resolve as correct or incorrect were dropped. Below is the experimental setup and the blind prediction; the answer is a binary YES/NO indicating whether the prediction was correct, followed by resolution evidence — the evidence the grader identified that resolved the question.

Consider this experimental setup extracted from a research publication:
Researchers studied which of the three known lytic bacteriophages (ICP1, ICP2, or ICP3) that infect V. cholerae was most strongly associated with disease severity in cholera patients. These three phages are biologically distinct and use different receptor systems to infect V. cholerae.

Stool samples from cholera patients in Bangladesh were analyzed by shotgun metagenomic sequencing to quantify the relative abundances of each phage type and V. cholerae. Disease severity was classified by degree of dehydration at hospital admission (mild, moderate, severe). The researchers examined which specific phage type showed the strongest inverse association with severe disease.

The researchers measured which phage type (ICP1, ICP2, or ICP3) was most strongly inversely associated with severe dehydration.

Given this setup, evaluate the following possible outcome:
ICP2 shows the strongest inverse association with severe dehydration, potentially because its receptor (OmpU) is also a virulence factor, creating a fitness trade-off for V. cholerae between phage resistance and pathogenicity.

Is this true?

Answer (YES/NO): NO